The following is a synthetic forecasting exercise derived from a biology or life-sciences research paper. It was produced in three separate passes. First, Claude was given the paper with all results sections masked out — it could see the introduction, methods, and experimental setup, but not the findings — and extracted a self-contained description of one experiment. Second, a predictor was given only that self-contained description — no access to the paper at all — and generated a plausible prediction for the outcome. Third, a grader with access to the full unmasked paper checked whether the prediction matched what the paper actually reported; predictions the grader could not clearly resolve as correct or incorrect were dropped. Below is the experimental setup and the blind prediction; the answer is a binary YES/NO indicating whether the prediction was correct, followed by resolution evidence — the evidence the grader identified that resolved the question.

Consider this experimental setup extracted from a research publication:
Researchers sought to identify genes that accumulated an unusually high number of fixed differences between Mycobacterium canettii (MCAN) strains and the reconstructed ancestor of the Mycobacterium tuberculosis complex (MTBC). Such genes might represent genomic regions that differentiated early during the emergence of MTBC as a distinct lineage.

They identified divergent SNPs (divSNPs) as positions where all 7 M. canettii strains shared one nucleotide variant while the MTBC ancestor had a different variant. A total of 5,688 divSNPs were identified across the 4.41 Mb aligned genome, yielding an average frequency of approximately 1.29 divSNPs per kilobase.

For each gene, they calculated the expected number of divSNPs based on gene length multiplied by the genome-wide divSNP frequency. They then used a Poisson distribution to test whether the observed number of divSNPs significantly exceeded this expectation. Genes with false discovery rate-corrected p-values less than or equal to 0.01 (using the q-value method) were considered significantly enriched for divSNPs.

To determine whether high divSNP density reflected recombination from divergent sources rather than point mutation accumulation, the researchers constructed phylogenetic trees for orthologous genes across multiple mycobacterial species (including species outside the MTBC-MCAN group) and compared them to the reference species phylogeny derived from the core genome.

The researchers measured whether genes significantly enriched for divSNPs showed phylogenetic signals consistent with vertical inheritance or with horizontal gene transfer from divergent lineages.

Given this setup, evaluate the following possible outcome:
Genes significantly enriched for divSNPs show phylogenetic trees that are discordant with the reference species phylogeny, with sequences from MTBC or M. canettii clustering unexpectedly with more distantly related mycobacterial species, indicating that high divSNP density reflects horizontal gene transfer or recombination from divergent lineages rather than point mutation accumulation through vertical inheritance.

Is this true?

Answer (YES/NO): NO